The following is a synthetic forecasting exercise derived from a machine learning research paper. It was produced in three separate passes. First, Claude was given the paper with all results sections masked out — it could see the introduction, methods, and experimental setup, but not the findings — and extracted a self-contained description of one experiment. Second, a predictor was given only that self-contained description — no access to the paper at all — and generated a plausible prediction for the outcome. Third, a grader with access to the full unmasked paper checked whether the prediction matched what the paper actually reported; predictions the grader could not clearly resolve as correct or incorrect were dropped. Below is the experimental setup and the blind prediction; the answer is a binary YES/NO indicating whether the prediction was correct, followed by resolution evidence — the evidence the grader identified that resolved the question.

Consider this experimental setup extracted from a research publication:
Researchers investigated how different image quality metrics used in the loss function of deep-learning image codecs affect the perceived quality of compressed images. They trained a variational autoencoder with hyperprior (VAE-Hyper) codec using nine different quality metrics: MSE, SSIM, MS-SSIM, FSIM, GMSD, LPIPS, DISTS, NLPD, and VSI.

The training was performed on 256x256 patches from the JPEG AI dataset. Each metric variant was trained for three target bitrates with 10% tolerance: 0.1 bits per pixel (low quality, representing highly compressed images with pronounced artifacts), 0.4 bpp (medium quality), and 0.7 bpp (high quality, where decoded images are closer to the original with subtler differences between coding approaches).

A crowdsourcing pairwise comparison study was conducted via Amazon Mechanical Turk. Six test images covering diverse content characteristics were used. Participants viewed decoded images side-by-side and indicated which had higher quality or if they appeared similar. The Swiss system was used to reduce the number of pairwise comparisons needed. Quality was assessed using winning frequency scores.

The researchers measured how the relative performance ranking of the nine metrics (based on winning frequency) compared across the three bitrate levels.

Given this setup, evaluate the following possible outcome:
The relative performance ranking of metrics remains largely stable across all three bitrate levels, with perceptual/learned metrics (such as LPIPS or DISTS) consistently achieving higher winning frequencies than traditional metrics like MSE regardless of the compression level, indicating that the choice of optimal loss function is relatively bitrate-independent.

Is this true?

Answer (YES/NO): NO